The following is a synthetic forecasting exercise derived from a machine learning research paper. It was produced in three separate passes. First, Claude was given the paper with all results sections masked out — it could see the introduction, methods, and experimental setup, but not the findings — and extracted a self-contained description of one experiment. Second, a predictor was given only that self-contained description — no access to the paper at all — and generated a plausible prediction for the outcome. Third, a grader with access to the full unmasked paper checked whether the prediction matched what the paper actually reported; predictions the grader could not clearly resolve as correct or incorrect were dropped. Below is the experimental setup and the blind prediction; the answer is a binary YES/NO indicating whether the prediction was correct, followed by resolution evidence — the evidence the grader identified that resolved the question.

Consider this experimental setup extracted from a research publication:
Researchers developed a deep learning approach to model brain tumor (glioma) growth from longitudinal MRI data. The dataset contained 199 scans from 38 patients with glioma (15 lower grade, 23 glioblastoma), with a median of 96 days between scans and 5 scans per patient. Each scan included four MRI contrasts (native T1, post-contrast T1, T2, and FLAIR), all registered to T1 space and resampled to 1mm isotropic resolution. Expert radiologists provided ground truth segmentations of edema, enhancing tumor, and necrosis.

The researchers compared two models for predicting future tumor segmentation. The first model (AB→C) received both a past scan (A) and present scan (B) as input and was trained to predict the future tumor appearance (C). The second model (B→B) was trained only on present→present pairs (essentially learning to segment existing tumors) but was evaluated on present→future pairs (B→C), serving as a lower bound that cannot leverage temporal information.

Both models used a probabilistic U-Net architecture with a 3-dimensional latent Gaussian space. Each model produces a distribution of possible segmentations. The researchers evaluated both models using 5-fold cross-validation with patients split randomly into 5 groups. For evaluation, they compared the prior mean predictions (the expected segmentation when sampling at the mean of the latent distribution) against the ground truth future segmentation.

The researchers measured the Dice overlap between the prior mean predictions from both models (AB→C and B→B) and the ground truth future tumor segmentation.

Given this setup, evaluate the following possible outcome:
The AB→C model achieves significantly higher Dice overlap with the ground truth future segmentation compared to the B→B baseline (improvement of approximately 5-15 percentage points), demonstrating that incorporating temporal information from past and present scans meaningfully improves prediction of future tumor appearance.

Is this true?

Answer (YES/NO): NO